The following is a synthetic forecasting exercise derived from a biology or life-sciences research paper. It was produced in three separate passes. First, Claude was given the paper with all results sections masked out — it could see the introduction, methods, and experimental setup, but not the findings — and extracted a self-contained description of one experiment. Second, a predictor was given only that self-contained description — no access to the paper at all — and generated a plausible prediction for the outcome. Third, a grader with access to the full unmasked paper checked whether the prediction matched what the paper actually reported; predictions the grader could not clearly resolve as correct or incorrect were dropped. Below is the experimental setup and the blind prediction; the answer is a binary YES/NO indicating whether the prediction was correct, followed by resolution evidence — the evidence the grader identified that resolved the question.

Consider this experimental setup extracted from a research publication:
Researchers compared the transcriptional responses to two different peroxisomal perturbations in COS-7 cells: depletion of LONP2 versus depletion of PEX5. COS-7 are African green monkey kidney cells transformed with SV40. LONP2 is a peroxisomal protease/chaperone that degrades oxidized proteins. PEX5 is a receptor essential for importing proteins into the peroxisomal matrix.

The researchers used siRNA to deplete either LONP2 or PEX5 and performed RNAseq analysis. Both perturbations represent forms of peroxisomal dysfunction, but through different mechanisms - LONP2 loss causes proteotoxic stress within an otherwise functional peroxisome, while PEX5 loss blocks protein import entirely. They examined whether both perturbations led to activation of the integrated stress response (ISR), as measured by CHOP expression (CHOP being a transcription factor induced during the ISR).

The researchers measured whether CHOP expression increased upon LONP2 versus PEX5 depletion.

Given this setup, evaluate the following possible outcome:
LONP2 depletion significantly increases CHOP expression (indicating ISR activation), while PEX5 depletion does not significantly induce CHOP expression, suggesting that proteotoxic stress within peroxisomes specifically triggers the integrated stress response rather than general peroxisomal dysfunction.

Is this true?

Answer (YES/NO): NO